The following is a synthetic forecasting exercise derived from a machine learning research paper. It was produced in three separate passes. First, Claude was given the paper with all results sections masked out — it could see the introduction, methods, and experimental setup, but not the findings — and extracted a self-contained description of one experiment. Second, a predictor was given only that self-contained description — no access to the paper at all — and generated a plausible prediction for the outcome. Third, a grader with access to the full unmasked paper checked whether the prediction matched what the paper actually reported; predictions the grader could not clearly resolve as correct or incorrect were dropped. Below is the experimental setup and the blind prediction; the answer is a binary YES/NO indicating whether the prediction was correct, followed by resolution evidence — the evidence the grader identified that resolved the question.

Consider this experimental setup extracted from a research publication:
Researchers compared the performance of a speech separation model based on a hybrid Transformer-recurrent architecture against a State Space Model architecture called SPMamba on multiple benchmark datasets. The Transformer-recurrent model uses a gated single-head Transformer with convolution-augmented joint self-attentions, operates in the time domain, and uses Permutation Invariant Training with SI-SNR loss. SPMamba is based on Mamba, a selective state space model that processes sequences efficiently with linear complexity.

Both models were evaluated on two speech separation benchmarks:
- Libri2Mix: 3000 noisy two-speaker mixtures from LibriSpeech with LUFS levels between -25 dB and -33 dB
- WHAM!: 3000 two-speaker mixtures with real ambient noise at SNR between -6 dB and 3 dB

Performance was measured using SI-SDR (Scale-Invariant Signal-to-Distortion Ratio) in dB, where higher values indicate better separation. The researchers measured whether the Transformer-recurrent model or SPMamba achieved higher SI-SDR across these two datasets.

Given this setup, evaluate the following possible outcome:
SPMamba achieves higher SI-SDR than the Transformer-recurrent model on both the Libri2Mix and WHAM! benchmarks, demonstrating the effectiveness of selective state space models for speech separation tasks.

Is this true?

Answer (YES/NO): NO